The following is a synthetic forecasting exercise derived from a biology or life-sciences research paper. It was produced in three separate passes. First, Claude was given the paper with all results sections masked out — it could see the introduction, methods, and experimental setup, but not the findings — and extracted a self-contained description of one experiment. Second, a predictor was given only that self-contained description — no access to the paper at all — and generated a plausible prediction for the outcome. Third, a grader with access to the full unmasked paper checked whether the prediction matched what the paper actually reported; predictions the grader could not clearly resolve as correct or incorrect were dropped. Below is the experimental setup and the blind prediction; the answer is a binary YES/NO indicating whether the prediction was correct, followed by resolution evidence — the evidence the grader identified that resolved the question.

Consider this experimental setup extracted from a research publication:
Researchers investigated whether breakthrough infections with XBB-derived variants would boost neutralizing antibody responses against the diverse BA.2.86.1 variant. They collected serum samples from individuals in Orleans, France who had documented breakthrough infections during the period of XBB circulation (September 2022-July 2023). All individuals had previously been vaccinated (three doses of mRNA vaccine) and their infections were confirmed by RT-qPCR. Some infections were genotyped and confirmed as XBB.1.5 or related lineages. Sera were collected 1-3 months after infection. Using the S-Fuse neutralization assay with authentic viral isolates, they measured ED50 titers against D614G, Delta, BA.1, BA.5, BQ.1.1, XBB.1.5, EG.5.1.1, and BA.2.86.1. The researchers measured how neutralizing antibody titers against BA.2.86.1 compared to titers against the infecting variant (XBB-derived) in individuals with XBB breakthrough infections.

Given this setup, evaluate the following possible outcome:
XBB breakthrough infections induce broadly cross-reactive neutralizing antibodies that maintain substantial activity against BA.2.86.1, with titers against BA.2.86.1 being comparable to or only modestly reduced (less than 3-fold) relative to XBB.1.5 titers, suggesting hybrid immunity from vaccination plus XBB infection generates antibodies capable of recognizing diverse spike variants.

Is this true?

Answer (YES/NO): YES